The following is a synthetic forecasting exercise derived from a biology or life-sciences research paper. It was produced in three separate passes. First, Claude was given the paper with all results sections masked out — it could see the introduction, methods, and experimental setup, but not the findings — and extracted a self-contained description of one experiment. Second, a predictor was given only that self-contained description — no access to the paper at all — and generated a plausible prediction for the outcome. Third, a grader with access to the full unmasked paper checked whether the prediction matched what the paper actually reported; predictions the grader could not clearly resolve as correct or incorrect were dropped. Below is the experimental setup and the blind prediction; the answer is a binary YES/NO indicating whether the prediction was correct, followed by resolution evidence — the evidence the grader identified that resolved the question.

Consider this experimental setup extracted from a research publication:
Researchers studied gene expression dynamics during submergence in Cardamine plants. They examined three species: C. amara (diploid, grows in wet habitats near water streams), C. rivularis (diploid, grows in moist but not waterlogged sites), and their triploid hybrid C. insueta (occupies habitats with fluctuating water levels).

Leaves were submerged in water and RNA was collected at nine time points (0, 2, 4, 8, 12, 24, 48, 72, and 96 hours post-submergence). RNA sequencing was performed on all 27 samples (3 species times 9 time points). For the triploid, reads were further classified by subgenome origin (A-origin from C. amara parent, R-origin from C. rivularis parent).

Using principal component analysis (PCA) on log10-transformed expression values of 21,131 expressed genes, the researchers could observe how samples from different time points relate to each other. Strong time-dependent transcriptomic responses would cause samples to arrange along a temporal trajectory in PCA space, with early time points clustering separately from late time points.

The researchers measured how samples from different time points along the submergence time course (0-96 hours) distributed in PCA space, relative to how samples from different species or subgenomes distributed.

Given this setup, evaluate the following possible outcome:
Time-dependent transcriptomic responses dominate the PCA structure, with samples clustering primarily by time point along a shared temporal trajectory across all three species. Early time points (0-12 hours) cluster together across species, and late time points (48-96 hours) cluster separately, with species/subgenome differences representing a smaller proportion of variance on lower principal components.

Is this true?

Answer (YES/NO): NO